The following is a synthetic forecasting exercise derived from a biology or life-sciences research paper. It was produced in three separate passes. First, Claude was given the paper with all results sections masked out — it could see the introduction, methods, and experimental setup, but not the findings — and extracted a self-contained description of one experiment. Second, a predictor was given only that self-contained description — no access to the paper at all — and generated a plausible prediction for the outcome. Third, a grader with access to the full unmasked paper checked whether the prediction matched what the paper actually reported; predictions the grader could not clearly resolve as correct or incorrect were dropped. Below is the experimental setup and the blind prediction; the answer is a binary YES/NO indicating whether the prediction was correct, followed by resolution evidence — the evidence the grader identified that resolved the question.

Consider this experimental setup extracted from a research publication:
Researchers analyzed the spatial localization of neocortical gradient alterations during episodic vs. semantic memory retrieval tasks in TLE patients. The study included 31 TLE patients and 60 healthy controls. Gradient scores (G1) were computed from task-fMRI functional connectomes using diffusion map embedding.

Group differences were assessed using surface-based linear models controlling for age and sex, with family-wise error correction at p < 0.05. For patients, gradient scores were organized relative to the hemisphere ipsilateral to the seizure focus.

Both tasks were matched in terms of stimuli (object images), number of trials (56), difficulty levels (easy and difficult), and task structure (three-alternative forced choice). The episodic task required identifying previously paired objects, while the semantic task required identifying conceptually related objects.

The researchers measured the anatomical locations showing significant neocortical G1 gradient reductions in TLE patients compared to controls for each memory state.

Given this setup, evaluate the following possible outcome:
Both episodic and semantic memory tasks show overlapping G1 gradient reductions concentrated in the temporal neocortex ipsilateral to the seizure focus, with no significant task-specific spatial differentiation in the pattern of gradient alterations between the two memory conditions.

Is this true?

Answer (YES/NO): NO